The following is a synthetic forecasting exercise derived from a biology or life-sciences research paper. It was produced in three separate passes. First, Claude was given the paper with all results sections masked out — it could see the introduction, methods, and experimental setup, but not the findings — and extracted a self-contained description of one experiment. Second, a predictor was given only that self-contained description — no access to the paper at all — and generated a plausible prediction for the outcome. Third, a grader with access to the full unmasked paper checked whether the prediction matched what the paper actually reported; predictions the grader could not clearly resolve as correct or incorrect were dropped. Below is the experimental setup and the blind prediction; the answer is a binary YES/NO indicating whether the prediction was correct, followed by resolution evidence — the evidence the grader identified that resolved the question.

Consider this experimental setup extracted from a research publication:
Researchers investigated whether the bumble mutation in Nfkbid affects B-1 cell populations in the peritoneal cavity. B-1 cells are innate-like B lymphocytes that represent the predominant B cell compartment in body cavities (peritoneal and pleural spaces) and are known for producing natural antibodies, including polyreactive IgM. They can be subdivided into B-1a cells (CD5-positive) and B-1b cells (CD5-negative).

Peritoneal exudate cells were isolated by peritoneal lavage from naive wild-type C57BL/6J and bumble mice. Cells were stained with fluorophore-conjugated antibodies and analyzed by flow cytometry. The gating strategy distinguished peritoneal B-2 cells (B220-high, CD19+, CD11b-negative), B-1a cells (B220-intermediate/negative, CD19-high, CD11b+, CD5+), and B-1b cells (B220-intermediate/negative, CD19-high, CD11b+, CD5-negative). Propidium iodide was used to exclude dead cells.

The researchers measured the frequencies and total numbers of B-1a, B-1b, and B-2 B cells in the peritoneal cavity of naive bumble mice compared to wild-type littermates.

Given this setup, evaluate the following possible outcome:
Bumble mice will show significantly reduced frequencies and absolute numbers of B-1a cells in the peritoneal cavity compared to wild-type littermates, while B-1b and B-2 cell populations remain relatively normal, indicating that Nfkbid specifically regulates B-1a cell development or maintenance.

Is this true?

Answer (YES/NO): NO